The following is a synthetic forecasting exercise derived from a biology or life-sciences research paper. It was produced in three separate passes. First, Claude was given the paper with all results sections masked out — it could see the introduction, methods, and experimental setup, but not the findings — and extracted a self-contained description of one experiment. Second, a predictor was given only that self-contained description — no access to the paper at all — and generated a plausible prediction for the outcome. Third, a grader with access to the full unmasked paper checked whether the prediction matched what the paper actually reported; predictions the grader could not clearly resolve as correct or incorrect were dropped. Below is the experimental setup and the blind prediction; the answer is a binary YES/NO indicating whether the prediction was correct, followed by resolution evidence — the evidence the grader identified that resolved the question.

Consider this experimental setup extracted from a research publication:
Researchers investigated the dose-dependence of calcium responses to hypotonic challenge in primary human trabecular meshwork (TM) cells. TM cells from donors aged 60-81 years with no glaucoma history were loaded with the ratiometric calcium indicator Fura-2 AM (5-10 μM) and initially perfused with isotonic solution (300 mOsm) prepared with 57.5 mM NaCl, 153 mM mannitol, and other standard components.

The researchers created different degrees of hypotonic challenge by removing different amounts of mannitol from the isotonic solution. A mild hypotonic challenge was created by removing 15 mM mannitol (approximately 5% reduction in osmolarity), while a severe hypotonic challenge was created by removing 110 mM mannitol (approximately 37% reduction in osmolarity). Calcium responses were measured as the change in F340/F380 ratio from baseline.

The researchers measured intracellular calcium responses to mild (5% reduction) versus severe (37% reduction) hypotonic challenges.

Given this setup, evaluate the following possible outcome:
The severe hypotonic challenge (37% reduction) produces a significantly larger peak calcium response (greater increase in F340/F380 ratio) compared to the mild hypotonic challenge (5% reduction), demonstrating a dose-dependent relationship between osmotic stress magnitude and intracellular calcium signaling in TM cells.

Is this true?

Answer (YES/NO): YES